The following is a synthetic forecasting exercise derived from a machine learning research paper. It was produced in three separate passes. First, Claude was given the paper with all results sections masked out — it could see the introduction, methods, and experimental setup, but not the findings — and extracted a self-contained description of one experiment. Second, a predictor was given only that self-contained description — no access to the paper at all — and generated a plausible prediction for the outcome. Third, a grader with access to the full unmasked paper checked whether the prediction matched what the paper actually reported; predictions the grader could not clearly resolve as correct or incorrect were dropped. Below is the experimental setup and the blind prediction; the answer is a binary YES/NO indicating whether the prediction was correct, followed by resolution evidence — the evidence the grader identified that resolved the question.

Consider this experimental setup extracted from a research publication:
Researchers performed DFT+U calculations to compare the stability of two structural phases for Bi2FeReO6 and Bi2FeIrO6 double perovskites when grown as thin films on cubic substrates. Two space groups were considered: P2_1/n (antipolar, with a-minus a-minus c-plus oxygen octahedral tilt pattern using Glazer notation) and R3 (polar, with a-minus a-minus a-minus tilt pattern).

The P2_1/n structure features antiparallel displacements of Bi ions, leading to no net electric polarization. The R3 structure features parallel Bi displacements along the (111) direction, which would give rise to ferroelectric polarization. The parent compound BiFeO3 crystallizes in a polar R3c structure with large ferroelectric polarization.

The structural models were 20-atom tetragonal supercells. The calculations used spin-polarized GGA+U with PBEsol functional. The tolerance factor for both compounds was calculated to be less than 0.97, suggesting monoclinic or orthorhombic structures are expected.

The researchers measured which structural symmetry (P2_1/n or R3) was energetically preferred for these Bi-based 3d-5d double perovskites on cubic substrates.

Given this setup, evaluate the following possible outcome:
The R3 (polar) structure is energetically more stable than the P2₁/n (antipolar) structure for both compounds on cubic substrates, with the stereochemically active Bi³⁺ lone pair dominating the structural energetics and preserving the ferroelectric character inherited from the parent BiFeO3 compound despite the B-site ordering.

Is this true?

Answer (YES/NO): NO